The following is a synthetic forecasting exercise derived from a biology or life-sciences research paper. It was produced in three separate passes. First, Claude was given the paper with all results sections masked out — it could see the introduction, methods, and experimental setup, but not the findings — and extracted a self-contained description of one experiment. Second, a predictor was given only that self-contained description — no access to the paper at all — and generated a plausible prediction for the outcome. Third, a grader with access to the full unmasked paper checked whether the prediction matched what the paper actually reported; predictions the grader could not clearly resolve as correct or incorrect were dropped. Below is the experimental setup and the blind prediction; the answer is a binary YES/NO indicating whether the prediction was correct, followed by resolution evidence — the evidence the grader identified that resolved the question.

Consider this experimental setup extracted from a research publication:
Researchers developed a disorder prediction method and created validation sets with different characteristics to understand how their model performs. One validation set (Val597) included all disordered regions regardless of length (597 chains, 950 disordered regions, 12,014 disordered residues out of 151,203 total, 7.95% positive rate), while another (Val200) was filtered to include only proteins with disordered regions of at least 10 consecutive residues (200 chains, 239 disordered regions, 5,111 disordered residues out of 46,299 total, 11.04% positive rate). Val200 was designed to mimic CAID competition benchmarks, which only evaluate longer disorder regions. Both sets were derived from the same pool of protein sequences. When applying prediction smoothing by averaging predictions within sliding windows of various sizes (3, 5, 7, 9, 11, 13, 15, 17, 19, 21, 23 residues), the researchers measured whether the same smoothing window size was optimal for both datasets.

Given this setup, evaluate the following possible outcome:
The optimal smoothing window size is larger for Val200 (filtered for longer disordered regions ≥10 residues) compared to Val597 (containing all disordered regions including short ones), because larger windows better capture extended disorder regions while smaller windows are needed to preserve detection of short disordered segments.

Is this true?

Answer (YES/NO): NO